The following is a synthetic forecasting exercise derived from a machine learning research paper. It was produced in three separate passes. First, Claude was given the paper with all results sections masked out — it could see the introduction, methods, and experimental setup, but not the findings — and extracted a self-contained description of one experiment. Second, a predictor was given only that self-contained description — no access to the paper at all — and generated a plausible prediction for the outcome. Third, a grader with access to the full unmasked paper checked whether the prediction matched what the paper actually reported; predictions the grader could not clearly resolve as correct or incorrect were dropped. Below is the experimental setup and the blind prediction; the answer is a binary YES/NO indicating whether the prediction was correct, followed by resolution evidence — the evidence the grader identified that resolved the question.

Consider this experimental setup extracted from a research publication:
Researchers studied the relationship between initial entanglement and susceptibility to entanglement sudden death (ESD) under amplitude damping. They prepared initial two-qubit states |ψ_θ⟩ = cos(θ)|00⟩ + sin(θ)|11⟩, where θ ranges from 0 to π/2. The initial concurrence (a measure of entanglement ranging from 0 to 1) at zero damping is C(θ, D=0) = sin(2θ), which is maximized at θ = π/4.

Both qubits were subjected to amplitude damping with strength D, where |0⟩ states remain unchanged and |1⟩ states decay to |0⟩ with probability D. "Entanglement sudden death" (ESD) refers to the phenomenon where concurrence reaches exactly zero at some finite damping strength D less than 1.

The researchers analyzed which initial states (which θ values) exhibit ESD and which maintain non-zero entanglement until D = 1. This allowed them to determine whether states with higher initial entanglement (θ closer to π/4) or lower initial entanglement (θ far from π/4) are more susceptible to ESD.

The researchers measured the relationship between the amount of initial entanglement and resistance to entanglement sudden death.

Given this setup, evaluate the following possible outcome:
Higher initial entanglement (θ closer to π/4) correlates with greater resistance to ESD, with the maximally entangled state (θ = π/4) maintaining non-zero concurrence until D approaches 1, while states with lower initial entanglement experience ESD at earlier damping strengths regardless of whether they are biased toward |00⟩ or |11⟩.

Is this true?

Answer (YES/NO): NO